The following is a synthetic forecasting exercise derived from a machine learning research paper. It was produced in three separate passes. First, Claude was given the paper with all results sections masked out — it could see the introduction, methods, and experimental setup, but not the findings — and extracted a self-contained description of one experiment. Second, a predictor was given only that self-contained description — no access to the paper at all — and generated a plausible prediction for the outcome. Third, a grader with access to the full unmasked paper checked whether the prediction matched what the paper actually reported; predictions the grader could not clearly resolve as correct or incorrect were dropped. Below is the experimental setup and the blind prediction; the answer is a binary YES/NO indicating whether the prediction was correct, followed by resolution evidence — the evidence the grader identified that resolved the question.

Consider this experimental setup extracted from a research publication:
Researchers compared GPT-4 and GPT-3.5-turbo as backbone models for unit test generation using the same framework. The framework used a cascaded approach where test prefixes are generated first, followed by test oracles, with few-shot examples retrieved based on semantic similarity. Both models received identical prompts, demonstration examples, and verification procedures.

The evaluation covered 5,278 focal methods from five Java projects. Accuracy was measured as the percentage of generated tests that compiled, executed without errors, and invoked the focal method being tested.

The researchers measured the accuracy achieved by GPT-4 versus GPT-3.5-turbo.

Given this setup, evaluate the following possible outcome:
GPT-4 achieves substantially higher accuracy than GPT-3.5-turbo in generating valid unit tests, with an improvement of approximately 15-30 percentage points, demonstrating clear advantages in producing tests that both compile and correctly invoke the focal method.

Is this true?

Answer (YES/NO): NO